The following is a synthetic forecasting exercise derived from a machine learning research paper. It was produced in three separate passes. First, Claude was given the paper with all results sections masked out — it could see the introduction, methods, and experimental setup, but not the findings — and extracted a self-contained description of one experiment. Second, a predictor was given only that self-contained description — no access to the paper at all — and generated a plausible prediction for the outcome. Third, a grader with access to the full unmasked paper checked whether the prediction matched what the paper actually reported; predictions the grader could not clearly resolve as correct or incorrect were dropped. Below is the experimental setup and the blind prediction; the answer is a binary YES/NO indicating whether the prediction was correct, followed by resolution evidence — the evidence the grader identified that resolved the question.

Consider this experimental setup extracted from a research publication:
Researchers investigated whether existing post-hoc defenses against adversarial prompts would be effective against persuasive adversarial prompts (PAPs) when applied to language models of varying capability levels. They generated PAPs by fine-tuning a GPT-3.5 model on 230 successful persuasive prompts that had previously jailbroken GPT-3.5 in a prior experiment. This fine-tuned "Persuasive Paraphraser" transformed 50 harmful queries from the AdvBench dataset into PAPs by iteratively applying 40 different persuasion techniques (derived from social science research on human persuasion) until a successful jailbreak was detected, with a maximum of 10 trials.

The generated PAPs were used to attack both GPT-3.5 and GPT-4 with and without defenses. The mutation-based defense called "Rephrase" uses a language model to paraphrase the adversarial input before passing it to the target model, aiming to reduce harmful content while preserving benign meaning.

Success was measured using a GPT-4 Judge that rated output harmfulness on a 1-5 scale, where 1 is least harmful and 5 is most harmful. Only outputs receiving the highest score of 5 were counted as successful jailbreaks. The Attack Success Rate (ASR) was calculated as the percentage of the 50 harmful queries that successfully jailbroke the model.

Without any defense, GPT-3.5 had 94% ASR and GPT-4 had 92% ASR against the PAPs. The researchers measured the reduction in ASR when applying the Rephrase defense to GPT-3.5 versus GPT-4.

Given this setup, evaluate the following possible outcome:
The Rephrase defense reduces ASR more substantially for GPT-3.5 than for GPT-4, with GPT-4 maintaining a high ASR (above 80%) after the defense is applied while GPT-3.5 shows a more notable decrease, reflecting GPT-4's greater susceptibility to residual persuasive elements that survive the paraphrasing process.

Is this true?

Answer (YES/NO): NO